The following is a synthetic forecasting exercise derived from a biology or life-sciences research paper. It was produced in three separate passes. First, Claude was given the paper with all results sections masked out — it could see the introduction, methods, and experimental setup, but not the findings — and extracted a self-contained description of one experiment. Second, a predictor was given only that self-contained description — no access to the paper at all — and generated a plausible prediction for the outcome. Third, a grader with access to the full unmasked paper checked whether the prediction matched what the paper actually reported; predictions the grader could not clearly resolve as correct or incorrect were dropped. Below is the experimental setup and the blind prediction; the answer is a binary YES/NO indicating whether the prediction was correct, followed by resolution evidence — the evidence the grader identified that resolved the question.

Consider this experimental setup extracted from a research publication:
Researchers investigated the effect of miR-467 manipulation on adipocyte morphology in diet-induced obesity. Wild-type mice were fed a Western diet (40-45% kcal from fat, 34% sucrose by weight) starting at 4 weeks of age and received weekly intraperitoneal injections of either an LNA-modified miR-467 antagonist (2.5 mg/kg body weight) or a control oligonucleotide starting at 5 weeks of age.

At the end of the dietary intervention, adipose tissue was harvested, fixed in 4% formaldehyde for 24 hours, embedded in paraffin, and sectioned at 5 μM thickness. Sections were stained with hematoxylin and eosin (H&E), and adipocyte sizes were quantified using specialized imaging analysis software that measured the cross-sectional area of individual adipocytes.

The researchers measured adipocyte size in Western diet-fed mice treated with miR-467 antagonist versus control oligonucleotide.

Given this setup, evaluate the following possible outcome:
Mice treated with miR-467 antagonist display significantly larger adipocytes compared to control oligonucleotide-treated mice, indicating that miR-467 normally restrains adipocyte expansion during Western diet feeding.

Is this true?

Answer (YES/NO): NO